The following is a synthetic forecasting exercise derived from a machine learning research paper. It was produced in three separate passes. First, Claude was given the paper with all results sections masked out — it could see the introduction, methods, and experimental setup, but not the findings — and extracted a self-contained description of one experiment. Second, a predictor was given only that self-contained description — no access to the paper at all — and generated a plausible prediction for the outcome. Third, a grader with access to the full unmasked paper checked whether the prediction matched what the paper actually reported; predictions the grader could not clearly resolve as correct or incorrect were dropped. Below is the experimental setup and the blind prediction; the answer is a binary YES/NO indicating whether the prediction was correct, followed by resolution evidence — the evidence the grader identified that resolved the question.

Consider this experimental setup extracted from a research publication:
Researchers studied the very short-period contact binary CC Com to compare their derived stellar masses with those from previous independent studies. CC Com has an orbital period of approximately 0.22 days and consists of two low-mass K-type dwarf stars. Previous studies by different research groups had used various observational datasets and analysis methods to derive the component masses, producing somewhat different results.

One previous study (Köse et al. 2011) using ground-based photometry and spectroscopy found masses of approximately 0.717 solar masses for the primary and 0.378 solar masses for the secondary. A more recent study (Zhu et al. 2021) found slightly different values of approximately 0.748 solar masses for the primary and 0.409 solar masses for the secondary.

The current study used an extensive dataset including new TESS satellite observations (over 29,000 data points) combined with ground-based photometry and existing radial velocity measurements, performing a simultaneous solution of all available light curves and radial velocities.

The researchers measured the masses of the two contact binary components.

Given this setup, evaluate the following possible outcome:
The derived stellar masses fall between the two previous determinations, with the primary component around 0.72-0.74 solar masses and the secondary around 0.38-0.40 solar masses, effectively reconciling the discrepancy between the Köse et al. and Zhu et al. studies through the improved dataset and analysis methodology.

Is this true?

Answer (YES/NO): NO